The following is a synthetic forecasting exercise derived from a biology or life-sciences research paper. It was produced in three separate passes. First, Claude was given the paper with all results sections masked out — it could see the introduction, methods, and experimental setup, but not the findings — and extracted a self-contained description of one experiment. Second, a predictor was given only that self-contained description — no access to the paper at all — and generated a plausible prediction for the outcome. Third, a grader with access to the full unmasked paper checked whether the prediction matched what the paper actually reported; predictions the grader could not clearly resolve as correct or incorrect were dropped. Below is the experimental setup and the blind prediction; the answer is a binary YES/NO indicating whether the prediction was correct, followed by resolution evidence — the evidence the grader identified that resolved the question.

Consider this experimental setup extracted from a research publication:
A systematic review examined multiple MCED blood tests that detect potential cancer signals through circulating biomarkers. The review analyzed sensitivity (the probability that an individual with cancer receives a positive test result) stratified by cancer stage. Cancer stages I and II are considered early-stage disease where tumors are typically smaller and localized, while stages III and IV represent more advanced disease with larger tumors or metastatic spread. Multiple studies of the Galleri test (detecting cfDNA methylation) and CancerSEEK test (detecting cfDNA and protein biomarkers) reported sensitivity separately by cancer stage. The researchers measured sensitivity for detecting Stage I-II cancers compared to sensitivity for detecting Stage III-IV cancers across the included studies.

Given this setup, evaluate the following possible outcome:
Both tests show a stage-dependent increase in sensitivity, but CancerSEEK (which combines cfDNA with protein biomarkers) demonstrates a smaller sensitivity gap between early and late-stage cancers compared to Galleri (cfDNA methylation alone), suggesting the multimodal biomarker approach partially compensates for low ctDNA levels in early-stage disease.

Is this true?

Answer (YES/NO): NO